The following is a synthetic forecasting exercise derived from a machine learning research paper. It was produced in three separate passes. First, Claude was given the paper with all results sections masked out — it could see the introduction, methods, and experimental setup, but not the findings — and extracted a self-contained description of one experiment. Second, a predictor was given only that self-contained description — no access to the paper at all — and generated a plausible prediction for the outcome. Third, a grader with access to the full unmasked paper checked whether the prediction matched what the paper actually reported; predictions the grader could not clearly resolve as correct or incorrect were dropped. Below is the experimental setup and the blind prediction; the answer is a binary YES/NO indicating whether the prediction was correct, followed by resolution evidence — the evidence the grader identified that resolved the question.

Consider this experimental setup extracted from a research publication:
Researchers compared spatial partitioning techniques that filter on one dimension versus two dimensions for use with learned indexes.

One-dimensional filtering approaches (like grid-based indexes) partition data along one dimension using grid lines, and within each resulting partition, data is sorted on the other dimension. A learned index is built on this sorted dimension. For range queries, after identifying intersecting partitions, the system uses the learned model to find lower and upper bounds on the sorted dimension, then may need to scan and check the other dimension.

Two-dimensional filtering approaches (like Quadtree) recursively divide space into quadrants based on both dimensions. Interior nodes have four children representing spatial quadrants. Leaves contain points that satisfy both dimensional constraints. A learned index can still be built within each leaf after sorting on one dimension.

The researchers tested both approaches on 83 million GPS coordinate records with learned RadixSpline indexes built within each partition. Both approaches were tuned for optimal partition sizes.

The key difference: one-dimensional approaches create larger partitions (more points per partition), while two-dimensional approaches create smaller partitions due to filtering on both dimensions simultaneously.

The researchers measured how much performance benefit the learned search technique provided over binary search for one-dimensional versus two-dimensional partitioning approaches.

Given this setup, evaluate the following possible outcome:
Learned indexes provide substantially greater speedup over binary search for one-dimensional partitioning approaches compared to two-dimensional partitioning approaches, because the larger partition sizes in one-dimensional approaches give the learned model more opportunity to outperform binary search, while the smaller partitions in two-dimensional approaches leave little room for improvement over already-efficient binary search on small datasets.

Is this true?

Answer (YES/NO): YES